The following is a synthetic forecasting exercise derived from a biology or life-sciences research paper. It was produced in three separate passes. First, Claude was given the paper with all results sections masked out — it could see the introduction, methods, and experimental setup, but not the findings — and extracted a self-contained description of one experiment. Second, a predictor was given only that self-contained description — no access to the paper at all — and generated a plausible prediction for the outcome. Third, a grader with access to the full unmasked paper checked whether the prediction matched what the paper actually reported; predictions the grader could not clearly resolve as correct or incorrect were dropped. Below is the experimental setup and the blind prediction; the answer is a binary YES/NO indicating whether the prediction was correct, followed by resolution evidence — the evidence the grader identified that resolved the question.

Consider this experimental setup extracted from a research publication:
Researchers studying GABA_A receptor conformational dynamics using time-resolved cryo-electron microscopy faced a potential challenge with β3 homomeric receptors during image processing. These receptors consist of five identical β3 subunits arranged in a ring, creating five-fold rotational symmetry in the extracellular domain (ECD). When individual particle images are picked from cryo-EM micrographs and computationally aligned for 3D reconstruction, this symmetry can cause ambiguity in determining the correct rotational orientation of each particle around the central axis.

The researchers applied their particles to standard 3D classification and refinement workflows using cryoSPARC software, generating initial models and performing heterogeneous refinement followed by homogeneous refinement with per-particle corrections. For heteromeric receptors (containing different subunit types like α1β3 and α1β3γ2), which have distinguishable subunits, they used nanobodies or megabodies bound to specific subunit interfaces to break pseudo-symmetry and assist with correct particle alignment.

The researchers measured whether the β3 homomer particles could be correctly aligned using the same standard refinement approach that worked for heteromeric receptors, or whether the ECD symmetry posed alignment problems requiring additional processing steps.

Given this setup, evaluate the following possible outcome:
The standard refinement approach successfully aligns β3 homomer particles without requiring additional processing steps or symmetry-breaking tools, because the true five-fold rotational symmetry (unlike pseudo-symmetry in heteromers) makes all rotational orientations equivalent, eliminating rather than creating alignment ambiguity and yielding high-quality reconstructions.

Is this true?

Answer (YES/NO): NO